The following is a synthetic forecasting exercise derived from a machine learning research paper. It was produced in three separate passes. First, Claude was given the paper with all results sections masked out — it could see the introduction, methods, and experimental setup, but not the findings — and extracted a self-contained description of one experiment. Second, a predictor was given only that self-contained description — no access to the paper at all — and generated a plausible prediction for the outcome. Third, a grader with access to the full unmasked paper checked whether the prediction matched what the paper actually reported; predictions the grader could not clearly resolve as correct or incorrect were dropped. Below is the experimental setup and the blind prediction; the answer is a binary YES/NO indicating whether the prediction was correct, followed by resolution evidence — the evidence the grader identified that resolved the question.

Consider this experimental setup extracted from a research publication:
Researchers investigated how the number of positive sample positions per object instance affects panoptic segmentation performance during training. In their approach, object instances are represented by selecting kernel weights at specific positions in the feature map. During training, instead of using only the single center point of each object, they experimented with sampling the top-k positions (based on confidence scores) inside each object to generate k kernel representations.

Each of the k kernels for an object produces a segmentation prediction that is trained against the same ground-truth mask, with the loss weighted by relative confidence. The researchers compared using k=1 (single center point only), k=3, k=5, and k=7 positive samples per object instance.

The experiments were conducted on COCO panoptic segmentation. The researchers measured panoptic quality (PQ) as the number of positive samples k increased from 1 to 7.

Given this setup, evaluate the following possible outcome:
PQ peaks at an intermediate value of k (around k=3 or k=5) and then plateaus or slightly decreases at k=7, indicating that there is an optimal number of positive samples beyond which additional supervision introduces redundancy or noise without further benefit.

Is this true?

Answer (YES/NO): NO